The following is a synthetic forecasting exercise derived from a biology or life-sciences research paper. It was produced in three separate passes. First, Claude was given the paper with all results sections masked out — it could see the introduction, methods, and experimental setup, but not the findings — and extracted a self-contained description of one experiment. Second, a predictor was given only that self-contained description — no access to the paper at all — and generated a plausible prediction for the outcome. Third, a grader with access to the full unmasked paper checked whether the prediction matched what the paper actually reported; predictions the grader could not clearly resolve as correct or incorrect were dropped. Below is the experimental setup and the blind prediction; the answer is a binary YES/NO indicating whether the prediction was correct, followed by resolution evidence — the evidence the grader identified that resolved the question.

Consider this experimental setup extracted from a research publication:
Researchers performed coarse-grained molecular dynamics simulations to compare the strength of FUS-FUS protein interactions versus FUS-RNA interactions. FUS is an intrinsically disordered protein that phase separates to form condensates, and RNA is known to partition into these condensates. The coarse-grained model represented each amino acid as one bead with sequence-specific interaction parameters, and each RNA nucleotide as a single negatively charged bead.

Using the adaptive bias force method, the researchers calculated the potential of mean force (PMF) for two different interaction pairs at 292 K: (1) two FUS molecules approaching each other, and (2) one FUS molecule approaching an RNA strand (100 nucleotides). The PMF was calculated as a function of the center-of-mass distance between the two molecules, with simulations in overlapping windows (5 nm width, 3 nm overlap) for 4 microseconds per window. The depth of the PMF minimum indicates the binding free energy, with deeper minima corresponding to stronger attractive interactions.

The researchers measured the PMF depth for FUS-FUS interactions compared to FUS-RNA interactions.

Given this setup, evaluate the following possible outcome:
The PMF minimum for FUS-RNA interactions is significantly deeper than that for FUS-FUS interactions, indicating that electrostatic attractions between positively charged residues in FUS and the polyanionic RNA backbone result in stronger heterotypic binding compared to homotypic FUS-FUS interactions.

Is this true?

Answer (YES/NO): YES